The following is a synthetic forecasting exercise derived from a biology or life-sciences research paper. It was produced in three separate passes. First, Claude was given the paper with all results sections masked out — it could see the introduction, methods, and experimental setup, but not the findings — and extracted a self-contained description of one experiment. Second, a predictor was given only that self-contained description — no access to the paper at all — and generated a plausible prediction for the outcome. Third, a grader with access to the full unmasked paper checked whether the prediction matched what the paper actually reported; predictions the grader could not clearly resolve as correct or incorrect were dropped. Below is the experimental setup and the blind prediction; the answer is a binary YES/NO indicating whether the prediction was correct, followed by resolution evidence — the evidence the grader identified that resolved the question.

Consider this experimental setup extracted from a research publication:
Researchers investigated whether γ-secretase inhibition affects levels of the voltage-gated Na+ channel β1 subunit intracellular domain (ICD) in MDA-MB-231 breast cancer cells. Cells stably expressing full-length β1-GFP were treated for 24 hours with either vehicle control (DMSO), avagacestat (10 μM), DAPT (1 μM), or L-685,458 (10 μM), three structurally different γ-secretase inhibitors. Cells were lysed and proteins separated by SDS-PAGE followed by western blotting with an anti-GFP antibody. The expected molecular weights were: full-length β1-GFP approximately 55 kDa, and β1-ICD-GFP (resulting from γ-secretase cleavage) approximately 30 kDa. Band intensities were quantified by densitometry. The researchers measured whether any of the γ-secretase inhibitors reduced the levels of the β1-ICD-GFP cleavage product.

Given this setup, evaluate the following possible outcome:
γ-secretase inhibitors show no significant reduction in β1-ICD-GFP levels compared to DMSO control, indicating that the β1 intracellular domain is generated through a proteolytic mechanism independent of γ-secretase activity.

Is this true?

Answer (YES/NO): NO